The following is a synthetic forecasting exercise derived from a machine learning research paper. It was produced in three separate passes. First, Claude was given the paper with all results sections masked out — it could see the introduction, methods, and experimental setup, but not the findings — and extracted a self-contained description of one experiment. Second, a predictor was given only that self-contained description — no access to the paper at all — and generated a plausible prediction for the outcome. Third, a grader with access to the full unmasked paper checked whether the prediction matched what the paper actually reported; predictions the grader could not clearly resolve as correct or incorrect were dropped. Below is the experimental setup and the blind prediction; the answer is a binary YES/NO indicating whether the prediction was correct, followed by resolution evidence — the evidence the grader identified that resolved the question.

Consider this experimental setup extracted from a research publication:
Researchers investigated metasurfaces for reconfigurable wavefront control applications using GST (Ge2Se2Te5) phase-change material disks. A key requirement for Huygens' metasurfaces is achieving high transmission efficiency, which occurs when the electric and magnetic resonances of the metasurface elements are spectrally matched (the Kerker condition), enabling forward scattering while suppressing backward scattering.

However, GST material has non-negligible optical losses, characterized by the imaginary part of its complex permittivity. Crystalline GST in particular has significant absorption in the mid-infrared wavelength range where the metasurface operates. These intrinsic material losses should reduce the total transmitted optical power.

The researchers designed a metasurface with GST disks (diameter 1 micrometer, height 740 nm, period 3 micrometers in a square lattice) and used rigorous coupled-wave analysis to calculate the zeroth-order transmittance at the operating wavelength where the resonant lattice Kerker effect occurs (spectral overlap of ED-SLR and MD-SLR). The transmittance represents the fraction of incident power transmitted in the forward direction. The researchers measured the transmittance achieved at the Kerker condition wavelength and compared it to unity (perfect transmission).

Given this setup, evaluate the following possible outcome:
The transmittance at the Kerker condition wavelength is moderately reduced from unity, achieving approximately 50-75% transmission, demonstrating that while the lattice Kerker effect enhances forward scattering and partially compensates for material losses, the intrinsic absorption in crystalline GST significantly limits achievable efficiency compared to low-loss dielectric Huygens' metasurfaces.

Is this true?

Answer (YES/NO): YES